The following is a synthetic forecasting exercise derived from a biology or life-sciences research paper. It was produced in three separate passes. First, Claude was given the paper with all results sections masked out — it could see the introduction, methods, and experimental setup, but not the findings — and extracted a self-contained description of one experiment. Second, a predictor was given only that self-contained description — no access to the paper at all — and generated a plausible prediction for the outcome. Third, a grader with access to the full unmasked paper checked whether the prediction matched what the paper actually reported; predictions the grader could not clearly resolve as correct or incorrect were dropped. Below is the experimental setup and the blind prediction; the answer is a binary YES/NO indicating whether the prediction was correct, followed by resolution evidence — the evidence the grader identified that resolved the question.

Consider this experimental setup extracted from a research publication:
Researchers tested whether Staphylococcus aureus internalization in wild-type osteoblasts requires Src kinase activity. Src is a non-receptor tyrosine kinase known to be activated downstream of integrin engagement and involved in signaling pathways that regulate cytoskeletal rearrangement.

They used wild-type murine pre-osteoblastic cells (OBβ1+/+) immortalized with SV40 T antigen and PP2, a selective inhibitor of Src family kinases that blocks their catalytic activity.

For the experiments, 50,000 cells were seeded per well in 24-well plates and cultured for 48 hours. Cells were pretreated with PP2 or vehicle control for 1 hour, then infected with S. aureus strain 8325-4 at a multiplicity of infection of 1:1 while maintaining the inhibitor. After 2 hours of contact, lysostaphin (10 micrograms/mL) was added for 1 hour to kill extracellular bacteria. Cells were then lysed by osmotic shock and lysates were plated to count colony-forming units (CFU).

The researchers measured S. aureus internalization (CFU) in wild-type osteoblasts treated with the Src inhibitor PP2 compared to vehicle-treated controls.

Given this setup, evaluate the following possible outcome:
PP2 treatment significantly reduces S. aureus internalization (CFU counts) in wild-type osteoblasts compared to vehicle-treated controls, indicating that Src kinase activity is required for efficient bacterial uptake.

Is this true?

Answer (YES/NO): YES